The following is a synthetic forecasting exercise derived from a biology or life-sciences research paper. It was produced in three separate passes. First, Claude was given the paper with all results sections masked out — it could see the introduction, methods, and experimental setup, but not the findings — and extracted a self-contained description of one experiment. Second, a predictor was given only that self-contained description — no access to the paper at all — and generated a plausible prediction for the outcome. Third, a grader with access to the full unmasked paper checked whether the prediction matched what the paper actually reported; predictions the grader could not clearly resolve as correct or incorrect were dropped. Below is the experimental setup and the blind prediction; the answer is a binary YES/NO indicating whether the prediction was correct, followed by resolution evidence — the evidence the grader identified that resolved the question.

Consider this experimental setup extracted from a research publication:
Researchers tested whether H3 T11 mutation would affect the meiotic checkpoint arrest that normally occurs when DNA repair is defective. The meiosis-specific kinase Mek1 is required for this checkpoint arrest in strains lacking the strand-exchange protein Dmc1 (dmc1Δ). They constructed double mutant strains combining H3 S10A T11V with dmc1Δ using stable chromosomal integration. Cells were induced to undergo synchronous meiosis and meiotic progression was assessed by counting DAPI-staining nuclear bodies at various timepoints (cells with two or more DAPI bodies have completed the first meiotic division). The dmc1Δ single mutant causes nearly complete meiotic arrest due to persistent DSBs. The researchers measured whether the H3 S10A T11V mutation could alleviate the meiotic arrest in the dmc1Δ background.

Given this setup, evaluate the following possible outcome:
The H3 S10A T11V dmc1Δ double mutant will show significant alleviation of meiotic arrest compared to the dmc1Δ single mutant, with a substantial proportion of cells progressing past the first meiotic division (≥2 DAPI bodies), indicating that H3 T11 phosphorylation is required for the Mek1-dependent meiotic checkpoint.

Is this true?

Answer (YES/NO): NO